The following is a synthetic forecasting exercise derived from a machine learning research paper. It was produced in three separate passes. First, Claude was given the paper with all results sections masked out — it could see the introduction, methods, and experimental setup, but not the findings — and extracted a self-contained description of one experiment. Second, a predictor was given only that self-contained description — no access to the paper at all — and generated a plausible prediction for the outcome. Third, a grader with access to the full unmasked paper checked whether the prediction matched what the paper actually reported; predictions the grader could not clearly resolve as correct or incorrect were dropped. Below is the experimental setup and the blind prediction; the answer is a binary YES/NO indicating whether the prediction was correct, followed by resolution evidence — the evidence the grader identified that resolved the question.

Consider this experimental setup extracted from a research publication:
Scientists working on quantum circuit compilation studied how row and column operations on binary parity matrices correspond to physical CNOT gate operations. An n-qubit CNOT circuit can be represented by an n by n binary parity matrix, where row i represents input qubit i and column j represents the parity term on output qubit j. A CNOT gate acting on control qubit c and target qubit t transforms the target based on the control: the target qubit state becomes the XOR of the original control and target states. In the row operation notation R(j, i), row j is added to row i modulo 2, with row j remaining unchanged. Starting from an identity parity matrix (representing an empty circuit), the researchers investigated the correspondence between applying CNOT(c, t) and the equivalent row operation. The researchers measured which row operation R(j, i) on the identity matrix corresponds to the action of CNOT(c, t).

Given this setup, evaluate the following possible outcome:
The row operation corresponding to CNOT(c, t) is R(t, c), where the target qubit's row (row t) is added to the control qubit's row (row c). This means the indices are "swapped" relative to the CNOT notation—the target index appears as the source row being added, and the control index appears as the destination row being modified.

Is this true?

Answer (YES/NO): YES